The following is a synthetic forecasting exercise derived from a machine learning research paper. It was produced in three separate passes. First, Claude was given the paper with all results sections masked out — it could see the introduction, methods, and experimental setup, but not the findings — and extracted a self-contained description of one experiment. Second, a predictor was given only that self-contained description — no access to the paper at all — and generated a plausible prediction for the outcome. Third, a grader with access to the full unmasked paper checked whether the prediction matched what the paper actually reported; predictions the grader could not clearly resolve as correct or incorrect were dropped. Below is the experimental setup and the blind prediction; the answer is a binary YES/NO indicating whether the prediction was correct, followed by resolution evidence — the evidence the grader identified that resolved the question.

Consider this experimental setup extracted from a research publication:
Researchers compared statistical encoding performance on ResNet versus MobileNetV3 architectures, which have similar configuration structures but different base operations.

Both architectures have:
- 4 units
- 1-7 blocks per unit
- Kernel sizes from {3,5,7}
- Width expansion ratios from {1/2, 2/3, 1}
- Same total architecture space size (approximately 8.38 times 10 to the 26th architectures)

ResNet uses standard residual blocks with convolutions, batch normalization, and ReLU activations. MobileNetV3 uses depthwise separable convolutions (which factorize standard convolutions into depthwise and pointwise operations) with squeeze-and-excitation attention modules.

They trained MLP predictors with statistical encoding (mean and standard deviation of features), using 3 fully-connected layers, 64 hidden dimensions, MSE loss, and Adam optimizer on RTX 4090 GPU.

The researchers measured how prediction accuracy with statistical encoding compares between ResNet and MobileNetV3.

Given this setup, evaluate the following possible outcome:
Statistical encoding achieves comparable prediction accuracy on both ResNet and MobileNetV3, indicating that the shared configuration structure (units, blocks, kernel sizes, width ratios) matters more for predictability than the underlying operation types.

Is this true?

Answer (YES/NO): NO